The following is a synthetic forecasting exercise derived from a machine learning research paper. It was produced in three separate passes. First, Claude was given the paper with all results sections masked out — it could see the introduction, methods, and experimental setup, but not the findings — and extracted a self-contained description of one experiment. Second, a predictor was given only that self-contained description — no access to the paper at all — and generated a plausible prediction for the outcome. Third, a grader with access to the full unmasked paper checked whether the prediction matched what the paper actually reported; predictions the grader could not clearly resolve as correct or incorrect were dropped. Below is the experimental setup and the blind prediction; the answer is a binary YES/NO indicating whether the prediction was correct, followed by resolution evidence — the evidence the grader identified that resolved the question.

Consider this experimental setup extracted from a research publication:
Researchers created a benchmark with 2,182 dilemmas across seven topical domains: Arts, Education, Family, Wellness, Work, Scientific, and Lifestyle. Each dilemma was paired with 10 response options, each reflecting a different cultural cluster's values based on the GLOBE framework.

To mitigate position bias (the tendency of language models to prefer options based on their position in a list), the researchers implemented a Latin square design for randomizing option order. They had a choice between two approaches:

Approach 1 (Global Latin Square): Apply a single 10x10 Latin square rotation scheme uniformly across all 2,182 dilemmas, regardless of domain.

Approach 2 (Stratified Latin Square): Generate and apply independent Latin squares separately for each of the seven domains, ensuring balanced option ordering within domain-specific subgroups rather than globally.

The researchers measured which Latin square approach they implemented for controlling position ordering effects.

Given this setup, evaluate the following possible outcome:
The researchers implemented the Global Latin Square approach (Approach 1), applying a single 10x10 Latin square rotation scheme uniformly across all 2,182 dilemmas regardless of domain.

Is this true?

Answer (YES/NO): NO